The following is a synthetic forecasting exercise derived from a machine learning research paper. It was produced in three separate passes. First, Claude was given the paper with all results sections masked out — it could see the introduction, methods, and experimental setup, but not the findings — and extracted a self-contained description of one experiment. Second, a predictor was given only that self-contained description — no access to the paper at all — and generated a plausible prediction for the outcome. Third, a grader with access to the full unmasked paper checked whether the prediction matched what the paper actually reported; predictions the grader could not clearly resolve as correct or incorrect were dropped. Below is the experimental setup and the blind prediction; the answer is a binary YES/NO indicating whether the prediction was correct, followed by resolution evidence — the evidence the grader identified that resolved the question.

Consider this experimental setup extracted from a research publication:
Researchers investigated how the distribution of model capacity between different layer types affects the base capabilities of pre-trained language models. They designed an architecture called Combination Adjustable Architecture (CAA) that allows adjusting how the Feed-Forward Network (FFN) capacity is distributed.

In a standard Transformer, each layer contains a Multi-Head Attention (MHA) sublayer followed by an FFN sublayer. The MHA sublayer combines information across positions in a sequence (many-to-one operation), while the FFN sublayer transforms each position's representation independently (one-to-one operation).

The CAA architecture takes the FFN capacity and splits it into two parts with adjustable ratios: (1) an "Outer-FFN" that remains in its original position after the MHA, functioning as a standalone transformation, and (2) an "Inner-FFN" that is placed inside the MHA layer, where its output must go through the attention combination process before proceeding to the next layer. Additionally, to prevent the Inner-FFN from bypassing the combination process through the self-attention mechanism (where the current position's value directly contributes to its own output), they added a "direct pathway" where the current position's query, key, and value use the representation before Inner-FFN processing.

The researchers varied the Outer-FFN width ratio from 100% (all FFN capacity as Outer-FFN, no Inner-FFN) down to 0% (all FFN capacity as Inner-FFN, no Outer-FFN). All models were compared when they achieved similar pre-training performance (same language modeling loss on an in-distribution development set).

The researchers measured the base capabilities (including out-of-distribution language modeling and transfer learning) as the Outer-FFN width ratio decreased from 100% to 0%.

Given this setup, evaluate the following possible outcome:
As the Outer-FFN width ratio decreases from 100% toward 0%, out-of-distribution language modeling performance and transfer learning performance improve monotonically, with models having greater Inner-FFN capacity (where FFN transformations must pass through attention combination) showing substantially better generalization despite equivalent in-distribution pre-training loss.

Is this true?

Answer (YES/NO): NO